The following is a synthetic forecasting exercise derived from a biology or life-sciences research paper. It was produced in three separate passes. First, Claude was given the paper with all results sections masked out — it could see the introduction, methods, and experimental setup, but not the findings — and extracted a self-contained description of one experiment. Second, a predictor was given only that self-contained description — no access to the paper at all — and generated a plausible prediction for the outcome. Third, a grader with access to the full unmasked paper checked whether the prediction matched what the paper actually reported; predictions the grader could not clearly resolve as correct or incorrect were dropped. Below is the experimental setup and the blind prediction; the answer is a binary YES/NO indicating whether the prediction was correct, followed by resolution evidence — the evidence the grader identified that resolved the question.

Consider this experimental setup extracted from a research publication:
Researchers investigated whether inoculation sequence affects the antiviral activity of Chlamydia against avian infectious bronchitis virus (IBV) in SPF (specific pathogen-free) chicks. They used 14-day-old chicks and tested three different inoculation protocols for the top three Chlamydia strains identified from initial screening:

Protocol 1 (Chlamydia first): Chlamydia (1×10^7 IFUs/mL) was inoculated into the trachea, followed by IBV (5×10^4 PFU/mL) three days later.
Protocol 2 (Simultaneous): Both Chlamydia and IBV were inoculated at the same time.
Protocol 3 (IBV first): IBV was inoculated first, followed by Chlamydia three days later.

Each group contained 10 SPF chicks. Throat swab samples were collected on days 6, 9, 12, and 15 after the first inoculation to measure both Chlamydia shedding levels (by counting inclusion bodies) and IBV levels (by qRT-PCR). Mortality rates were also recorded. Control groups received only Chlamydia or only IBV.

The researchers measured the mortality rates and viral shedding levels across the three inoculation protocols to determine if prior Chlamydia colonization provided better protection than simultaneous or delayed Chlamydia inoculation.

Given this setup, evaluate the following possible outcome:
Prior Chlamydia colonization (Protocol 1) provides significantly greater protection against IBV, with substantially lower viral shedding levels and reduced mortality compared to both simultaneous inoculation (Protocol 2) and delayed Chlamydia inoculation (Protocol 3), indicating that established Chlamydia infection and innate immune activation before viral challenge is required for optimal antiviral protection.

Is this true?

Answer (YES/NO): NO